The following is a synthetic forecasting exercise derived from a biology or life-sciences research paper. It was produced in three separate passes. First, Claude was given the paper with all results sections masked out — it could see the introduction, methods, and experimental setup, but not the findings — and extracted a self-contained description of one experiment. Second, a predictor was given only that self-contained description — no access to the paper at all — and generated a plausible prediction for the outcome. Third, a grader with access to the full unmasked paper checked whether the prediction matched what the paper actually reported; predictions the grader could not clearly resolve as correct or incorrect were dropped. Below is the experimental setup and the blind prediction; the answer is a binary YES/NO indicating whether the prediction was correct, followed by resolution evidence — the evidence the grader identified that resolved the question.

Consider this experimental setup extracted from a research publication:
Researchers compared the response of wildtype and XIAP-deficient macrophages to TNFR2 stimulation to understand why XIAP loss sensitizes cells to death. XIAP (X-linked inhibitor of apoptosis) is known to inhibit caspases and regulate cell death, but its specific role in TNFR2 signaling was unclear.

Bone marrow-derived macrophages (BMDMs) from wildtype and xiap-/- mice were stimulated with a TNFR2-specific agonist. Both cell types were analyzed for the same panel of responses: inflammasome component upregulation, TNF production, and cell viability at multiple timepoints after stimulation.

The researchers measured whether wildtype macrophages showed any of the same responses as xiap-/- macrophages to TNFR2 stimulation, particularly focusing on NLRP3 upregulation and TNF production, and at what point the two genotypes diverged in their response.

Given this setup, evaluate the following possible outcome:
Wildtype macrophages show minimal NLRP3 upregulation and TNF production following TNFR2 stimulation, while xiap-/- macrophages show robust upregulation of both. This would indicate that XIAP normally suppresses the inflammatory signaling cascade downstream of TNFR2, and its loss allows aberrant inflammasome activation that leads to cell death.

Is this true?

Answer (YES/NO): NO